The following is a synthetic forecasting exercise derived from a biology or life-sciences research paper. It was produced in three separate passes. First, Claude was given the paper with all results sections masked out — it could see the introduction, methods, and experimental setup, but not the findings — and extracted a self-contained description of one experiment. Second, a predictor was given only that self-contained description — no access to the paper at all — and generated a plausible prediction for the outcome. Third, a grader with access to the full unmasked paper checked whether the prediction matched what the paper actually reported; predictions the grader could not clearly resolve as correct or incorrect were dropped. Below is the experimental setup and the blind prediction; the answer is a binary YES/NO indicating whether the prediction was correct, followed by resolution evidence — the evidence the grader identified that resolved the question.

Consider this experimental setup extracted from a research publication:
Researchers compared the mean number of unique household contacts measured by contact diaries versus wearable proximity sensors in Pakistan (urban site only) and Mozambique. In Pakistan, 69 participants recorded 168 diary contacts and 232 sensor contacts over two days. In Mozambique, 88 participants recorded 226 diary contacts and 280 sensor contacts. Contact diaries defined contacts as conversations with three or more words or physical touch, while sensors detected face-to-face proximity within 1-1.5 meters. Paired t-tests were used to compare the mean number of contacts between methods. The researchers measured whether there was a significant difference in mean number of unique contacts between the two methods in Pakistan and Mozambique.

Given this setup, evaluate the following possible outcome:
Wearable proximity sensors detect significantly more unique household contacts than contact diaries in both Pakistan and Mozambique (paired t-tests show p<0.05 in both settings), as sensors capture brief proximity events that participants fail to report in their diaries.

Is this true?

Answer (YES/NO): YES